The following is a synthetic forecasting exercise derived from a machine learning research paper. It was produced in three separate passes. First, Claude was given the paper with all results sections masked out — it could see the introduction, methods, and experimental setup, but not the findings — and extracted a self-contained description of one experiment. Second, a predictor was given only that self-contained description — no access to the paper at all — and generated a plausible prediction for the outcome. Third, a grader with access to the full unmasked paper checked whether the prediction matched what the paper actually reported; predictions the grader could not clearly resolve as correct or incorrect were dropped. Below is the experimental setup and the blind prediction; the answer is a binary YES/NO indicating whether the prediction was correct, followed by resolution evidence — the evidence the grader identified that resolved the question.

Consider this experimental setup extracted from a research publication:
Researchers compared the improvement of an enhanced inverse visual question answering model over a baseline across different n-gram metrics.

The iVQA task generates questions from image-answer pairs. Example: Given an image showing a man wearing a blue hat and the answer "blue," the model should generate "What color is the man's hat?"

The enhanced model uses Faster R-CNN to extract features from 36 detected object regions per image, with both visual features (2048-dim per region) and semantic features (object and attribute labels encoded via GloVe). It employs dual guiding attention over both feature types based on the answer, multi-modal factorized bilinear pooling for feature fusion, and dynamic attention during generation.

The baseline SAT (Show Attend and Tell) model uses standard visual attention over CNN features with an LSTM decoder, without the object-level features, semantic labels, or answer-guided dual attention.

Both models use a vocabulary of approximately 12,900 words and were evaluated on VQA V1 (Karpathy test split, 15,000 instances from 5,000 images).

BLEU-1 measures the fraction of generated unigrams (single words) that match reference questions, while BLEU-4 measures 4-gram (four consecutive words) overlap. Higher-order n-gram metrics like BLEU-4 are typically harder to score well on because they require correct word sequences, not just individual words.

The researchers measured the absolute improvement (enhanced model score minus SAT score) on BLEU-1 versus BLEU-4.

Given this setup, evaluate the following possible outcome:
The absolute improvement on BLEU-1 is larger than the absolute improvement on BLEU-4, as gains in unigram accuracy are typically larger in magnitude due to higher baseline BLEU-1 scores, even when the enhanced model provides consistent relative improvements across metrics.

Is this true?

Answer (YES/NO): YES